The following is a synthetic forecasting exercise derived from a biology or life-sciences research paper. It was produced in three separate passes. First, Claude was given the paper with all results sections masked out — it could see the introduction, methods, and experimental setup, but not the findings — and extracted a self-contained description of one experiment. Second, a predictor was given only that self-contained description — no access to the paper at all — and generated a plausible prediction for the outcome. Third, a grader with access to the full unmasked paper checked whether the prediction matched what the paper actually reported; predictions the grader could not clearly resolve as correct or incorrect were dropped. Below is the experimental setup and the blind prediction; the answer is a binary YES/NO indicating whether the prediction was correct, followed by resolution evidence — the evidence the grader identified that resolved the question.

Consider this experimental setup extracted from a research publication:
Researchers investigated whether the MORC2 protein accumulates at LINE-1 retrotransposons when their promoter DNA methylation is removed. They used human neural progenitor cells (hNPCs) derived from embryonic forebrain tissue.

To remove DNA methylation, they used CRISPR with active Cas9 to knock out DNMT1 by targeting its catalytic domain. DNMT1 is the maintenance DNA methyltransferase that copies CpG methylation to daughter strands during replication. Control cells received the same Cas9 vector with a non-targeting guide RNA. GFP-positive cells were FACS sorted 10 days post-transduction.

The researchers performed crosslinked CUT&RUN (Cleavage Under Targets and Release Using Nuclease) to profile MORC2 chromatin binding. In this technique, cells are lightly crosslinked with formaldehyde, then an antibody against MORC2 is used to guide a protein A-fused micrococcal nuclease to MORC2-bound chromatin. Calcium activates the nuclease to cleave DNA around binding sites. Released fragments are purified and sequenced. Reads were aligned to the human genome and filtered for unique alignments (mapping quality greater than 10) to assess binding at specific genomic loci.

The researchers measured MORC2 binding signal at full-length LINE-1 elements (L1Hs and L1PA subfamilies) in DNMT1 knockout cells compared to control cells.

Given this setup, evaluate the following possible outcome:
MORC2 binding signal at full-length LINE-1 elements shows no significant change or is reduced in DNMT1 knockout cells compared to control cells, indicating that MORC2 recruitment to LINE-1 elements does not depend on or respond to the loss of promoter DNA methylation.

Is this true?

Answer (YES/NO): NO